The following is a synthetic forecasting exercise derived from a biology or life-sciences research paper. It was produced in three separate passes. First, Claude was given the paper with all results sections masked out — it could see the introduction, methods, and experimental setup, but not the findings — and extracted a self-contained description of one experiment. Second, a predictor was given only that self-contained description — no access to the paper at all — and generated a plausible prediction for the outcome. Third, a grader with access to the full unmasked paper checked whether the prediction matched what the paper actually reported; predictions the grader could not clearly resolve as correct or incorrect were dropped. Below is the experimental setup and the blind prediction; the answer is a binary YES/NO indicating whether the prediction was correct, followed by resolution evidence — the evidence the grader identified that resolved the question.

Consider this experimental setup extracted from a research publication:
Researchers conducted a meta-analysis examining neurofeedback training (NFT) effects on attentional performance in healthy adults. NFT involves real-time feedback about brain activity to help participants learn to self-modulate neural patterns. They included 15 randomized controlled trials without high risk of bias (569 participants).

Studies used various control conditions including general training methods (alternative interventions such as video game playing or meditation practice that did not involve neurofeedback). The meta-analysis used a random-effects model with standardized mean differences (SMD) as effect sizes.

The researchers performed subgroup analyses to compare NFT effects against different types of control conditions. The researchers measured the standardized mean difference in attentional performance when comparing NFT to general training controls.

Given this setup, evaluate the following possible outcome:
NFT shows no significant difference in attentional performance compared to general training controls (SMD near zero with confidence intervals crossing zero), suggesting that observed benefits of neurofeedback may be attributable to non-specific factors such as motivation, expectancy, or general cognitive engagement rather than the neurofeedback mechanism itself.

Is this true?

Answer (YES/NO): NO